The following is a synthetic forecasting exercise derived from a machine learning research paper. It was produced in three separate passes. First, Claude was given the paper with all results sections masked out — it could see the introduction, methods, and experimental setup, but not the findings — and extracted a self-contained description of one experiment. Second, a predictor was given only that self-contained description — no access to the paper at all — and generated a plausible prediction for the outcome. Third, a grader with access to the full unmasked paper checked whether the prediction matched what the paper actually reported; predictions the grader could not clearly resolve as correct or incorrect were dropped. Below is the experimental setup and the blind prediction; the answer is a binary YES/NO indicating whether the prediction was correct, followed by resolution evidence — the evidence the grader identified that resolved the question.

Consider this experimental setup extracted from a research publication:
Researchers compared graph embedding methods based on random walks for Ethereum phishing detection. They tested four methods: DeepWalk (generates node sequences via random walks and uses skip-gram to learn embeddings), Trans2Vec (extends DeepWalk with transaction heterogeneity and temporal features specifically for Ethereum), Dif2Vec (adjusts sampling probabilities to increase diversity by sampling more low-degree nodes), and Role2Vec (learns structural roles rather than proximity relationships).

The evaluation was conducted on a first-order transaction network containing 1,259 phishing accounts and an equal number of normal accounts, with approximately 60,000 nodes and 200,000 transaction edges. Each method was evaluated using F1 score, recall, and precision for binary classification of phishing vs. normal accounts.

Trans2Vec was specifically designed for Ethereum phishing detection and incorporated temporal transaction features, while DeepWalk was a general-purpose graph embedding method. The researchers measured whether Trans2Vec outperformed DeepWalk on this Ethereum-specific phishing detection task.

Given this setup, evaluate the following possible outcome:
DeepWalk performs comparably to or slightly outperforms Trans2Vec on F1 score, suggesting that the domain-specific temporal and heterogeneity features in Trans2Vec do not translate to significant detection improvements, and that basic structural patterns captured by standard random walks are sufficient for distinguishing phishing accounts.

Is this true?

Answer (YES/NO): NO